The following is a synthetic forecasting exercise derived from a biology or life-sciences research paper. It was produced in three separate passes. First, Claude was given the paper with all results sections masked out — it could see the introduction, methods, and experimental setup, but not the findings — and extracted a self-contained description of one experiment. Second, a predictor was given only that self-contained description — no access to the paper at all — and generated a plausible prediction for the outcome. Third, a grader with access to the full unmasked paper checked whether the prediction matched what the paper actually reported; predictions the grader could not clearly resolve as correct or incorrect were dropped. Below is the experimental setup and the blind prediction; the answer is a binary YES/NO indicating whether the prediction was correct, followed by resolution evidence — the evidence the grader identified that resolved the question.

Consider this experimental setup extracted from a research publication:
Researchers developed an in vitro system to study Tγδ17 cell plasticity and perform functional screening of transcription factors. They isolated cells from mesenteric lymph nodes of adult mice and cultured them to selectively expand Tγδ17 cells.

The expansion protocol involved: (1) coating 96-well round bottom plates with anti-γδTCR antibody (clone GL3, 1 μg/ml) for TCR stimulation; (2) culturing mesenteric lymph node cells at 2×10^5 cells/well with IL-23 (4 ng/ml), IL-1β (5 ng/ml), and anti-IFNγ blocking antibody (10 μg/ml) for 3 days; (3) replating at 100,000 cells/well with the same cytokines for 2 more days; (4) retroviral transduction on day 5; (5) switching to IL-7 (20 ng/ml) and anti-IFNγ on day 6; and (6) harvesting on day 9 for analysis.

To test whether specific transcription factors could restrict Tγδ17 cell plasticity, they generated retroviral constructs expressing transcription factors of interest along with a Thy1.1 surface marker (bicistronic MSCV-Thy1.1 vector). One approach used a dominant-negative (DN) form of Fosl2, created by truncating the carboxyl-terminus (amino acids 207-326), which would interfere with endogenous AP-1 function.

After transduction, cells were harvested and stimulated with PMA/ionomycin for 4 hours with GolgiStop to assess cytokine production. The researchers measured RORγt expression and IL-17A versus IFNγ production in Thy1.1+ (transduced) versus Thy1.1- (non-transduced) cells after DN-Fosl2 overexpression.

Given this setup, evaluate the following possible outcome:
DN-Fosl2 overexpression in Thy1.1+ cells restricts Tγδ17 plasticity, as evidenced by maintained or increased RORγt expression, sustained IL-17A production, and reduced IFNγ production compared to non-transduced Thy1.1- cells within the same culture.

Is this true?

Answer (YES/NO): NO